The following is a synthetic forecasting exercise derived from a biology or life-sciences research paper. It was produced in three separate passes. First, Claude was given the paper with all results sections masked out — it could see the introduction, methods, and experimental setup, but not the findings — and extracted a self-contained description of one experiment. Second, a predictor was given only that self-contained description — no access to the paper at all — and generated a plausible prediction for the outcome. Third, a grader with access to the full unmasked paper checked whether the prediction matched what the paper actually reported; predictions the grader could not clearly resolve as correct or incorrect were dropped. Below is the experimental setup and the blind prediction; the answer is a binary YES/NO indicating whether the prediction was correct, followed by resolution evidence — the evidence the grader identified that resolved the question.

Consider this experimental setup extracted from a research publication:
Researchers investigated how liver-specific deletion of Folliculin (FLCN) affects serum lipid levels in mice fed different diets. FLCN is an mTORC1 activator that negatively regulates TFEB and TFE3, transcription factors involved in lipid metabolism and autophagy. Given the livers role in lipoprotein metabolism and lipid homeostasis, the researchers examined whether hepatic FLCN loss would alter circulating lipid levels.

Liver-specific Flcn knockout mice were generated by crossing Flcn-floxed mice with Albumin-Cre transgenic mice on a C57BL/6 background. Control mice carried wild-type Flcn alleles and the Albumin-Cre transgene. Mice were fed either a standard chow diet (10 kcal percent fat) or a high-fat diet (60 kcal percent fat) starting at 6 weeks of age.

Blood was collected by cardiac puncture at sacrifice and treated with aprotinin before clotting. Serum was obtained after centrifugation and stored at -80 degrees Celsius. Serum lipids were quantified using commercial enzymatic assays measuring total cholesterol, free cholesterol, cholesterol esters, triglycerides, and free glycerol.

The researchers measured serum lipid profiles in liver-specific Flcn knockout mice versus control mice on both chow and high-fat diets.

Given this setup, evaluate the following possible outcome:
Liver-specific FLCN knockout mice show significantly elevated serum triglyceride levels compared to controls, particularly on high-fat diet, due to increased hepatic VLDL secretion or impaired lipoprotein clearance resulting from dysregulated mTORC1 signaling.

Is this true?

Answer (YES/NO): NO